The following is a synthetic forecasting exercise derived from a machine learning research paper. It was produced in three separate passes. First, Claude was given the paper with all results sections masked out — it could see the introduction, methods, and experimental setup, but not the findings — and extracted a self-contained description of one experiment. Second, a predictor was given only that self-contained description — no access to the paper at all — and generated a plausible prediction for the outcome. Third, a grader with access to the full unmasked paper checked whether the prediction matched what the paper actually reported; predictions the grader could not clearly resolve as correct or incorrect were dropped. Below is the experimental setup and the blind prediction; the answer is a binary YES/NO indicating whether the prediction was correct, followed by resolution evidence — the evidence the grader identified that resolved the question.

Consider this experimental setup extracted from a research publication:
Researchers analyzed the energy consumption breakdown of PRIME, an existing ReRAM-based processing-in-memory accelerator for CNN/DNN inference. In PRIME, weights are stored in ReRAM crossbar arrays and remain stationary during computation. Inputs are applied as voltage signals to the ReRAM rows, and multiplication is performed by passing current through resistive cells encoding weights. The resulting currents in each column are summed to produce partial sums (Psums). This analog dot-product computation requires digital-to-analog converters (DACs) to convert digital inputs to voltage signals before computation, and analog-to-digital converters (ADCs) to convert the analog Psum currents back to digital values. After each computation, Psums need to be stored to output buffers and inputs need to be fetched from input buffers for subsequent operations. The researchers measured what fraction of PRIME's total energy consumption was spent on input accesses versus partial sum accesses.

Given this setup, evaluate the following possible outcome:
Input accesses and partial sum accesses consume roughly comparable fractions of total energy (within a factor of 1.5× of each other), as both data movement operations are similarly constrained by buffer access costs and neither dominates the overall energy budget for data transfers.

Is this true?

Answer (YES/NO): YES